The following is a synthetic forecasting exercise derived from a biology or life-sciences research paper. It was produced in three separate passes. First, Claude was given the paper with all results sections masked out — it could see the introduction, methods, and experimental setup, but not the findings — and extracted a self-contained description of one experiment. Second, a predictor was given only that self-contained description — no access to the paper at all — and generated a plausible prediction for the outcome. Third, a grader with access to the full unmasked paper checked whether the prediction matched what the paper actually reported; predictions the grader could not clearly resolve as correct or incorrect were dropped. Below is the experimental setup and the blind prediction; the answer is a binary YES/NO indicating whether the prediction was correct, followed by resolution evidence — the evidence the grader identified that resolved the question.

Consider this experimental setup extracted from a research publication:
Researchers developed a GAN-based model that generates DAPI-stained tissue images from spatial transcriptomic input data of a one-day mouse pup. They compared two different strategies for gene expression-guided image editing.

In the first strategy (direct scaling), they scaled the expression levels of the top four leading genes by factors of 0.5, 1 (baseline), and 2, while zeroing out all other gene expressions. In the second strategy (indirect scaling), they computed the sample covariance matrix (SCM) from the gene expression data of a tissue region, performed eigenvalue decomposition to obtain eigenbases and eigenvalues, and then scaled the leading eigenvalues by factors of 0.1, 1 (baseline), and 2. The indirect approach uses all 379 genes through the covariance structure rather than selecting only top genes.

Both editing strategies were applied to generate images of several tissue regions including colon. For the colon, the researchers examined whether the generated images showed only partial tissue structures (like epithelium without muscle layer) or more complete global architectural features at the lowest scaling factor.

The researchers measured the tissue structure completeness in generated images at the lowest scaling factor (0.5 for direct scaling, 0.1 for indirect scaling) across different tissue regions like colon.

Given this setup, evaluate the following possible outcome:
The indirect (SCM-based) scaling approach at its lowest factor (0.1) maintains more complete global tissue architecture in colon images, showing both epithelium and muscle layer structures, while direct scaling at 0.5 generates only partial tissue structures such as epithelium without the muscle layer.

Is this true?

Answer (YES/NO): YES